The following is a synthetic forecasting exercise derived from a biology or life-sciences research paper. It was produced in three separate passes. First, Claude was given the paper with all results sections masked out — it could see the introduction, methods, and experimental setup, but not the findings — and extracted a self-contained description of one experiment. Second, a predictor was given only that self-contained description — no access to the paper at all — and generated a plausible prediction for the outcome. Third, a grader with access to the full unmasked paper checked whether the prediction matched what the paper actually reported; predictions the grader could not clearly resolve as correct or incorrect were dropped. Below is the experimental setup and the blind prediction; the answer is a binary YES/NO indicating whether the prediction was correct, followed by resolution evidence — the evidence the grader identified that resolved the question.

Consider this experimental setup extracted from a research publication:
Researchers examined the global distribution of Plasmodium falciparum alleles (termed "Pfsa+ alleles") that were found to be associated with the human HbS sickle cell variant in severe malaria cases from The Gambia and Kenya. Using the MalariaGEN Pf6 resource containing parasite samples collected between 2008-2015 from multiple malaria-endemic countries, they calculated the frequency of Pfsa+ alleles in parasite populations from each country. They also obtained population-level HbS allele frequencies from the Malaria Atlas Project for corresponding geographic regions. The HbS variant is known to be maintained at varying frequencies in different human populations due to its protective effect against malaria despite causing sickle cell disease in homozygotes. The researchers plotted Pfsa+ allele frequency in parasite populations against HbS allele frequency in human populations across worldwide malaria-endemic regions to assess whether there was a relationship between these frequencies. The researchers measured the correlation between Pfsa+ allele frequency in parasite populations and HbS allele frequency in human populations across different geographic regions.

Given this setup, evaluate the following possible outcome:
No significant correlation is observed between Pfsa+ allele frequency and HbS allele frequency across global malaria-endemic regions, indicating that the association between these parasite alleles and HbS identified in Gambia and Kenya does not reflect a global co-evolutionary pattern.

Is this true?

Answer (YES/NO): NO